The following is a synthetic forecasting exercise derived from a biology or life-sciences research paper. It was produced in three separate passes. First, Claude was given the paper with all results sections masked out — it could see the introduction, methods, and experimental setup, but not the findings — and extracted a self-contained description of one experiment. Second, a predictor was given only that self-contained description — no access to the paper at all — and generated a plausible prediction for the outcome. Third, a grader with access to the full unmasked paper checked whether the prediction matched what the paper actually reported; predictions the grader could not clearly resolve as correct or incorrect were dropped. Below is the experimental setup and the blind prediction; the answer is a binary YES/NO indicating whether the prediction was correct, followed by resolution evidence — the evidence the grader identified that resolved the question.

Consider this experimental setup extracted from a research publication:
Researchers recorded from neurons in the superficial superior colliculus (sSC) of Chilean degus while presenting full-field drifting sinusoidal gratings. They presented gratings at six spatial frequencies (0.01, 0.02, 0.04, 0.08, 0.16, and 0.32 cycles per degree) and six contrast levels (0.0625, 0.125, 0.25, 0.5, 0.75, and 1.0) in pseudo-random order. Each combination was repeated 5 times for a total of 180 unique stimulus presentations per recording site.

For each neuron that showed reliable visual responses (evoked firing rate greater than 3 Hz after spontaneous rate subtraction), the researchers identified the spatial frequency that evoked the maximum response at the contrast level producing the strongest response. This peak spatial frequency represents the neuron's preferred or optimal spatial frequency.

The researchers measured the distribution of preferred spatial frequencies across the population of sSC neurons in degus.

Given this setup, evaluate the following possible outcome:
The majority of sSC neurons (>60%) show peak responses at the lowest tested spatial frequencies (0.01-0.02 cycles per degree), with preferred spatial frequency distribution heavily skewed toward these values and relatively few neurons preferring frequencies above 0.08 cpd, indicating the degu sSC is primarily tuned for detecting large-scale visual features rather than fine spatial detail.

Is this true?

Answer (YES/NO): NO